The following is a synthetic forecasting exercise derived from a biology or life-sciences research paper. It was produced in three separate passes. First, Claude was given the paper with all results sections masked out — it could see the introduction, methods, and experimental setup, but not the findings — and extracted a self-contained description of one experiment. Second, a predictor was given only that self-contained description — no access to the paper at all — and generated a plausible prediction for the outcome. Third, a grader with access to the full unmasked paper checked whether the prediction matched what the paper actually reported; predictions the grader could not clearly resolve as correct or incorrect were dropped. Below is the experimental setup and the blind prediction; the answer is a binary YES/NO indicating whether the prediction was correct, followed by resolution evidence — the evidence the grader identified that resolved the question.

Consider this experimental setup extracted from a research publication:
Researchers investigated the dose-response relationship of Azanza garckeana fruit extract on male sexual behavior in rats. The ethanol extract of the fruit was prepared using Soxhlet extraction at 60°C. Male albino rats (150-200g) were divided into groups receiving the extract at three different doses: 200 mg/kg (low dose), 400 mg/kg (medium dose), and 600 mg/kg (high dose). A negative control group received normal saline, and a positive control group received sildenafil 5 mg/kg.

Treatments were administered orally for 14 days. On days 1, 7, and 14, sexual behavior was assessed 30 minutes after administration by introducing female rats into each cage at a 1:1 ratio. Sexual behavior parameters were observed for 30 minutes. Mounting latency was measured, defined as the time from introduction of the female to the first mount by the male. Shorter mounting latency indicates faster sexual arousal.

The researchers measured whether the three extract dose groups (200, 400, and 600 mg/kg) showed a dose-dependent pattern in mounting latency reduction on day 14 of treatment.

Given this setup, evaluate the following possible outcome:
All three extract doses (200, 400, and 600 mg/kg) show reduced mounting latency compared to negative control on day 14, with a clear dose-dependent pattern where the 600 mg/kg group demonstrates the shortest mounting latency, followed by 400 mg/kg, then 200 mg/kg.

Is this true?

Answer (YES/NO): YES